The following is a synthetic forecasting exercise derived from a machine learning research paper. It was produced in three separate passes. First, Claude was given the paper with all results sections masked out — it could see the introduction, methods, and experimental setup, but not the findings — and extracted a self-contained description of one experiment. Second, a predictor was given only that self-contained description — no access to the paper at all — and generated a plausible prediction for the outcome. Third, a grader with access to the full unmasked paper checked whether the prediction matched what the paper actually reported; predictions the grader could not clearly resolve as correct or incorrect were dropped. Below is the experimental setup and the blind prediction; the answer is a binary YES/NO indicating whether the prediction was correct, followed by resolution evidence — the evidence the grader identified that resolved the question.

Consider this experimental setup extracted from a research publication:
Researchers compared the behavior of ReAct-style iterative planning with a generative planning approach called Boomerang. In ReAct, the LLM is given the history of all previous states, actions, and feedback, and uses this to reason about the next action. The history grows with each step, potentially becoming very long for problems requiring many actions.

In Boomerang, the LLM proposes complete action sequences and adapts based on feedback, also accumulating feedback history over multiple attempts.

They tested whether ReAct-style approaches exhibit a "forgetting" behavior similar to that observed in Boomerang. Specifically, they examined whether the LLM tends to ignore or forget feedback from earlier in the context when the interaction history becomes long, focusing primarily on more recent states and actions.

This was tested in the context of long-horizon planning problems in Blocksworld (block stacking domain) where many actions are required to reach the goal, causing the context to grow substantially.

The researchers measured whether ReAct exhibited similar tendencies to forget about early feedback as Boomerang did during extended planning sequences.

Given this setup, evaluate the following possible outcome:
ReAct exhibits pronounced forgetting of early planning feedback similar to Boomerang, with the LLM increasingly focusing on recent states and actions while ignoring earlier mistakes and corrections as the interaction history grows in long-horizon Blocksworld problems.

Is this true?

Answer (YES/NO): YES